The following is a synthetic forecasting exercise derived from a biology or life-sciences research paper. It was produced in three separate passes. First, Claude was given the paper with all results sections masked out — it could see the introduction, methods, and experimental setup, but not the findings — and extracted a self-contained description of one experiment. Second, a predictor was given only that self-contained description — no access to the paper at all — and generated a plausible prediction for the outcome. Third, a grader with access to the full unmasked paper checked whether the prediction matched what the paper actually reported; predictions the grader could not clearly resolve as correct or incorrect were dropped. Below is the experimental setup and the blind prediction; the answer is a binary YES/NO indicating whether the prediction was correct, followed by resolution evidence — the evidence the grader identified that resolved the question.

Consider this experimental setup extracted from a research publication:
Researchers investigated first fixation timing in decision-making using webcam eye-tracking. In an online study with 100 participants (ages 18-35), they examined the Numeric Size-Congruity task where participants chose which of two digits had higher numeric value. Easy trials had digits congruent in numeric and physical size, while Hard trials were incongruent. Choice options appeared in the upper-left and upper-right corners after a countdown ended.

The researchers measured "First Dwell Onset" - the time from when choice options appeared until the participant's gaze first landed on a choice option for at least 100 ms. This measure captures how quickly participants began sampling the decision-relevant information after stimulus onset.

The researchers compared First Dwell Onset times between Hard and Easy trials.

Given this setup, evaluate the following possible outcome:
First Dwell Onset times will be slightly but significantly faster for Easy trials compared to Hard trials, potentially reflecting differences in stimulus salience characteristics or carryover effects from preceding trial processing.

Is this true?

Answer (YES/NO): NO